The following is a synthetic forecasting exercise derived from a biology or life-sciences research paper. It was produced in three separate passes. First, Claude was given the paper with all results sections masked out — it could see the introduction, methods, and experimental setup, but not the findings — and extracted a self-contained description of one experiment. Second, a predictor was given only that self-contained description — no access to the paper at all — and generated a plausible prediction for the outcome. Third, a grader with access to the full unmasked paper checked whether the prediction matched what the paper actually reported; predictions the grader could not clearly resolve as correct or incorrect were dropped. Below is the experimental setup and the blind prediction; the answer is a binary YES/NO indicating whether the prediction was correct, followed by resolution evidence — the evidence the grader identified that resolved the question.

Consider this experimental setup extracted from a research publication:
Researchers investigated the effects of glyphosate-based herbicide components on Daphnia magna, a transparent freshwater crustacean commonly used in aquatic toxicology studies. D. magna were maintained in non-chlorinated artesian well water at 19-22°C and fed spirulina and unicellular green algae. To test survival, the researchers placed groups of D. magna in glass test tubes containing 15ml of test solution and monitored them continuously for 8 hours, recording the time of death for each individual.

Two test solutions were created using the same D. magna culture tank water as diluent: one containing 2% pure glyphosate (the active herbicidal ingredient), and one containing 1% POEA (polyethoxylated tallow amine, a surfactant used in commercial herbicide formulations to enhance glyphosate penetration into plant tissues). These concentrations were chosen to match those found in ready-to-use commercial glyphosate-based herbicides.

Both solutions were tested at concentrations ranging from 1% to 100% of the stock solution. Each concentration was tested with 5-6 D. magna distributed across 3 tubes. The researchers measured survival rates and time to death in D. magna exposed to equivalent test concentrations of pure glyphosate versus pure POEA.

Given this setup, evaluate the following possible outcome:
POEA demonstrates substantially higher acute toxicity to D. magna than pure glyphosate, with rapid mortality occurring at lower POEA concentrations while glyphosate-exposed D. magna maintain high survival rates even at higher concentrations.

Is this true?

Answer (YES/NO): YES